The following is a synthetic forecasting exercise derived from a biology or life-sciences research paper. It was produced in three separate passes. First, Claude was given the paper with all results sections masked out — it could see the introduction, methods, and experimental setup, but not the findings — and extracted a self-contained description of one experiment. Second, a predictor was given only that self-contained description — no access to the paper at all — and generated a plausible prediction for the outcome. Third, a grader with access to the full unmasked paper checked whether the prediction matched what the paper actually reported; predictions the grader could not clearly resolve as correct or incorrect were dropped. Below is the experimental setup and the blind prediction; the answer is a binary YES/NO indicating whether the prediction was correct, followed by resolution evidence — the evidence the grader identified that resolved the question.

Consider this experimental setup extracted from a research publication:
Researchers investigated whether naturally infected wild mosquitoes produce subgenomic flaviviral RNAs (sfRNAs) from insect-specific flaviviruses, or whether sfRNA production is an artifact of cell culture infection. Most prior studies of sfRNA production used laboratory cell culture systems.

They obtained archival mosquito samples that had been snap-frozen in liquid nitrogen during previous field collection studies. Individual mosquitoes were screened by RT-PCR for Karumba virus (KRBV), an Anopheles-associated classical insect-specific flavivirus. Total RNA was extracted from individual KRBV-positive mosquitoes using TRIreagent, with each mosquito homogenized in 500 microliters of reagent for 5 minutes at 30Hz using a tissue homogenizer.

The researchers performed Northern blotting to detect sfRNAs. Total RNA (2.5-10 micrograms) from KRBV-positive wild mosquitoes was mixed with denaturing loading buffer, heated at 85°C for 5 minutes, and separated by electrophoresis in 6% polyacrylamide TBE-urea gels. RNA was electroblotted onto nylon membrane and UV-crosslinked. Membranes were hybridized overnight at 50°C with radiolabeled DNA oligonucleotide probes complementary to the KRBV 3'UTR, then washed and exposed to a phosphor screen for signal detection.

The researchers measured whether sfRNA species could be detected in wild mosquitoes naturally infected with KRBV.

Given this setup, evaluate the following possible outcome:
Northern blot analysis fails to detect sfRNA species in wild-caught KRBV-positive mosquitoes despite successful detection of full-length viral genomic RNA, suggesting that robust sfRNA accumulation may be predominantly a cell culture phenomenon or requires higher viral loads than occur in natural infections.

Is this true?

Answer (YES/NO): NO